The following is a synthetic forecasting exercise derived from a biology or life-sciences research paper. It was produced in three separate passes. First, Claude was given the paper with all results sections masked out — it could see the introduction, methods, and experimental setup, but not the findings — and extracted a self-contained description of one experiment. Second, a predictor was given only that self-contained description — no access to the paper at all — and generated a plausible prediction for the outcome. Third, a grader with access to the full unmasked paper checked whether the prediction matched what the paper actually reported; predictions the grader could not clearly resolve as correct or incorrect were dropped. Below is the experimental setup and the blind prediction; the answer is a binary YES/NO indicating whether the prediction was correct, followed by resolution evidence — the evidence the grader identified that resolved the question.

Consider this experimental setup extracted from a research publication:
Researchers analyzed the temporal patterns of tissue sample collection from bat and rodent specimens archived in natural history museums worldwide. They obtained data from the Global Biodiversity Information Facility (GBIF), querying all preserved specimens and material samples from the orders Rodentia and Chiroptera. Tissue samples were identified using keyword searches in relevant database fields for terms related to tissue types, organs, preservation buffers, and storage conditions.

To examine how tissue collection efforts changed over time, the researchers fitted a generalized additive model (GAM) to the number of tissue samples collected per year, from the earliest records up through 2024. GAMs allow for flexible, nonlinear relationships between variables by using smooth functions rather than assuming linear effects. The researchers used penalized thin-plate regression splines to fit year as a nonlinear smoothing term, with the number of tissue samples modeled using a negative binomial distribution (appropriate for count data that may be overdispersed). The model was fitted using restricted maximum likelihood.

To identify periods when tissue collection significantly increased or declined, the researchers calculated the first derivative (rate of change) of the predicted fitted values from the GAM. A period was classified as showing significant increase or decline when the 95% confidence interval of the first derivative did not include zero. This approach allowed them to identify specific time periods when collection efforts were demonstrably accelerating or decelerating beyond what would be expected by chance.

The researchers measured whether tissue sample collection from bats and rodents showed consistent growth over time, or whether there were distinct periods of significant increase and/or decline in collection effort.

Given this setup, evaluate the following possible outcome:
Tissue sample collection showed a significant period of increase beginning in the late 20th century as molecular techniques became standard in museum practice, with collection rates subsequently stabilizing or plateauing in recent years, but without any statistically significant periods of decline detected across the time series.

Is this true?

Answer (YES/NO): NO